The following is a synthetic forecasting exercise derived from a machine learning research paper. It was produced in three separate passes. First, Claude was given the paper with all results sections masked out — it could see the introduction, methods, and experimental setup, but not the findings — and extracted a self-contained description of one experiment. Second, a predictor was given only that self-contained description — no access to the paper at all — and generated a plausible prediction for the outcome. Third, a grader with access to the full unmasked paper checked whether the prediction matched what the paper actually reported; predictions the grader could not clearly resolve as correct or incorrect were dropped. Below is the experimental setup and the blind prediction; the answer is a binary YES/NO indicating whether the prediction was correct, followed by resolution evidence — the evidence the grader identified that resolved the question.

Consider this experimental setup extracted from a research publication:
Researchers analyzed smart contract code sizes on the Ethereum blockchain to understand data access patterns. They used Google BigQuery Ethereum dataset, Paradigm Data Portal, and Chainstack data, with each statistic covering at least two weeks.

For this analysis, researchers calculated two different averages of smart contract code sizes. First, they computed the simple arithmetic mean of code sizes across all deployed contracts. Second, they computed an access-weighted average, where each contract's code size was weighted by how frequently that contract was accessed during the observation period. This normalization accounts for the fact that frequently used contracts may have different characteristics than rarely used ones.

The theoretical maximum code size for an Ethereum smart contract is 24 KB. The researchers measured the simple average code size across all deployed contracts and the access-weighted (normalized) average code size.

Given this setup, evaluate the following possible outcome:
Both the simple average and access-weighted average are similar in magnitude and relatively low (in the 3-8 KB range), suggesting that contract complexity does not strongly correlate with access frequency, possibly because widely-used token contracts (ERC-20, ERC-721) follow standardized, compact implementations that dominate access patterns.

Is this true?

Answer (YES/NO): NO